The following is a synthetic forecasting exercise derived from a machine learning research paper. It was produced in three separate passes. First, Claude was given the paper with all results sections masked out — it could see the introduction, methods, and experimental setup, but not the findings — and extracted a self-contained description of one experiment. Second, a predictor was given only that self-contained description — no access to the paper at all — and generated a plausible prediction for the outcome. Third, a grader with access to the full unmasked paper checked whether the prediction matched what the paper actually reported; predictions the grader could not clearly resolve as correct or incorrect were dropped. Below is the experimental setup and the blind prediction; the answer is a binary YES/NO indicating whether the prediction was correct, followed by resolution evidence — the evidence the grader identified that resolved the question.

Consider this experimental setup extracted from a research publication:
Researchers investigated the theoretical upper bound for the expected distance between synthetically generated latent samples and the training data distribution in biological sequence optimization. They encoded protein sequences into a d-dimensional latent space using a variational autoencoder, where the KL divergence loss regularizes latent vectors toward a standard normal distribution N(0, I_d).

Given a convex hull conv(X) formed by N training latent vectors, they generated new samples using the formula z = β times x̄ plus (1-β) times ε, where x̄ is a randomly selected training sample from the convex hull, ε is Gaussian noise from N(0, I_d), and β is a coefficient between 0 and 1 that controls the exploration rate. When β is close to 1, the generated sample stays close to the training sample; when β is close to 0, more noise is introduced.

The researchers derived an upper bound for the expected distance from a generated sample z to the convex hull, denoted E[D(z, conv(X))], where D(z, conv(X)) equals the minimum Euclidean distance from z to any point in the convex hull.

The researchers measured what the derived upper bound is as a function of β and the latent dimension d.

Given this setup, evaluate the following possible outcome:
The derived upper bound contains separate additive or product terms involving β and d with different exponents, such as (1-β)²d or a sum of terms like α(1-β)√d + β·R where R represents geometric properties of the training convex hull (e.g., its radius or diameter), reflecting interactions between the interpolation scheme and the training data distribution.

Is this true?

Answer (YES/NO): NO